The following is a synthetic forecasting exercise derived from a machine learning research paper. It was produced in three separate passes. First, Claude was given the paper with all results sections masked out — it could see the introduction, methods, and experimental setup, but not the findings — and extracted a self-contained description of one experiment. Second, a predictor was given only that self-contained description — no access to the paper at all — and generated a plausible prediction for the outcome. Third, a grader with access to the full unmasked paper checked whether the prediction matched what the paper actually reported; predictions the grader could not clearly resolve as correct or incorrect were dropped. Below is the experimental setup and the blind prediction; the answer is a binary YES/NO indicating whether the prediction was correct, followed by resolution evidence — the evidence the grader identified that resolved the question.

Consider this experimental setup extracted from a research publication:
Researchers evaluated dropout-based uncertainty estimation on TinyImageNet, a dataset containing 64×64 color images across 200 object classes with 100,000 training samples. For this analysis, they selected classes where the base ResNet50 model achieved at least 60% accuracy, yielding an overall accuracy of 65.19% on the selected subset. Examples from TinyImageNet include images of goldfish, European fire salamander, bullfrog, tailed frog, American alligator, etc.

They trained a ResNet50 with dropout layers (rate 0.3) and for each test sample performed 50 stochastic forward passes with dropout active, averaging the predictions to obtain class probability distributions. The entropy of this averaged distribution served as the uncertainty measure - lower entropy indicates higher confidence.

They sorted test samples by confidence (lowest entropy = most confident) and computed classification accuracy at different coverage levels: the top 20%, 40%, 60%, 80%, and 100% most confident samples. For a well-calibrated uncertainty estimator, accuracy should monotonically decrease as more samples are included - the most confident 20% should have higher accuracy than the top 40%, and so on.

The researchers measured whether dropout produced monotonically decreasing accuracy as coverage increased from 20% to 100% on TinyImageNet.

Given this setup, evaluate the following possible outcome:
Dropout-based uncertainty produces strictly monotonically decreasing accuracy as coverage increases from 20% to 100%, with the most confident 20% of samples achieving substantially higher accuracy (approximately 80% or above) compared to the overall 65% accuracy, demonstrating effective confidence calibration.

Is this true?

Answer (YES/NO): NO